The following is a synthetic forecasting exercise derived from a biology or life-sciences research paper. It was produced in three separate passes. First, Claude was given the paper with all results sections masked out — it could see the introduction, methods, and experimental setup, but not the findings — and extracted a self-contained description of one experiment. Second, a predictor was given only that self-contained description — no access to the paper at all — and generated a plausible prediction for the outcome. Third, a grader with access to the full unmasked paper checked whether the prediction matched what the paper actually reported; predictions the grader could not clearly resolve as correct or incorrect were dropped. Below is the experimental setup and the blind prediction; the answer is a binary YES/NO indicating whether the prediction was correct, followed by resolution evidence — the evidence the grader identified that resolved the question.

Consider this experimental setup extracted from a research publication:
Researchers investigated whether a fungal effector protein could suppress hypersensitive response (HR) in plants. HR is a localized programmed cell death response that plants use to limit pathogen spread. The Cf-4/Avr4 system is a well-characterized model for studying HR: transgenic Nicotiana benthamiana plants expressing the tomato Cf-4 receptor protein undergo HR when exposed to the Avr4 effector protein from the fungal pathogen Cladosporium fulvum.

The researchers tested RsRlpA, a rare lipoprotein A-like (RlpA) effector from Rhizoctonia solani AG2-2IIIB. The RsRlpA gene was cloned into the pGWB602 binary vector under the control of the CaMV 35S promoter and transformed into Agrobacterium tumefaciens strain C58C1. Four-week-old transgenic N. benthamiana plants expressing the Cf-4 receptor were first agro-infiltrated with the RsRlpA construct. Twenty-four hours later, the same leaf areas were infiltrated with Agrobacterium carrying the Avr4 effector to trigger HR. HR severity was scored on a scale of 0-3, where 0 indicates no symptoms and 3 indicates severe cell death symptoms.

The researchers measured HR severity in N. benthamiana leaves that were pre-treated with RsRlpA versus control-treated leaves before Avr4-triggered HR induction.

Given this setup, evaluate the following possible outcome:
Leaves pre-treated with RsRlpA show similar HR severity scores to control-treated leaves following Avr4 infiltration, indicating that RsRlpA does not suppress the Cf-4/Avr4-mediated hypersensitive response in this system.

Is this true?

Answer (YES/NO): NO